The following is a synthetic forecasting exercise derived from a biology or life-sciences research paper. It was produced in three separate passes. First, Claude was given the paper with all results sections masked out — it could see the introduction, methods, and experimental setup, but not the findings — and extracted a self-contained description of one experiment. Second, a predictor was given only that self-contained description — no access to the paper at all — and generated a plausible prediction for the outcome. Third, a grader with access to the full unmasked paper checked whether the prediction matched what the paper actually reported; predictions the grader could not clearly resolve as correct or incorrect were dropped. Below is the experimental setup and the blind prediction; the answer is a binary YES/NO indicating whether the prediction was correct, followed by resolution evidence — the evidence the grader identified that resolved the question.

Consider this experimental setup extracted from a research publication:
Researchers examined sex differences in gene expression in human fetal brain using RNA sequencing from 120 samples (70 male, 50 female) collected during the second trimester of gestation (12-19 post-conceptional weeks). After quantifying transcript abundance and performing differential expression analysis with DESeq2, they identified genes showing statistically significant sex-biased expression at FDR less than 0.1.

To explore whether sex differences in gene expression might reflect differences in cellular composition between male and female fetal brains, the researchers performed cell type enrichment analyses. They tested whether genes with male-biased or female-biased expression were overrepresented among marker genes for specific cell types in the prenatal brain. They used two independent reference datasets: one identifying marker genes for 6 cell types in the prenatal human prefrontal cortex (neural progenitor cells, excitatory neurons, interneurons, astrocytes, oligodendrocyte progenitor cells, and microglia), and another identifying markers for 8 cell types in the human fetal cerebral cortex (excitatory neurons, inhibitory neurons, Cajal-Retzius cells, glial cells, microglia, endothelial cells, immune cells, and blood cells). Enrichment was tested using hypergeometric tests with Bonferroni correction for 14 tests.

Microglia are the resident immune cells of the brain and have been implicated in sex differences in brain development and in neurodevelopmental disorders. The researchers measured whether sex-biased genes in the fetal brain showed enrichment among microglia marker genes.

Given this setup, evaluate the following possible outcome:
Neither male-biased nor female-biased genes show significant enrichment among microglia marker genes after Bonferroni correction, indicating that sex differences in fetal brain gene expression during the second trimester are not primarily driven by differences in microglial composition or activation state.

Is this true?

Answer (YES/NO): YES